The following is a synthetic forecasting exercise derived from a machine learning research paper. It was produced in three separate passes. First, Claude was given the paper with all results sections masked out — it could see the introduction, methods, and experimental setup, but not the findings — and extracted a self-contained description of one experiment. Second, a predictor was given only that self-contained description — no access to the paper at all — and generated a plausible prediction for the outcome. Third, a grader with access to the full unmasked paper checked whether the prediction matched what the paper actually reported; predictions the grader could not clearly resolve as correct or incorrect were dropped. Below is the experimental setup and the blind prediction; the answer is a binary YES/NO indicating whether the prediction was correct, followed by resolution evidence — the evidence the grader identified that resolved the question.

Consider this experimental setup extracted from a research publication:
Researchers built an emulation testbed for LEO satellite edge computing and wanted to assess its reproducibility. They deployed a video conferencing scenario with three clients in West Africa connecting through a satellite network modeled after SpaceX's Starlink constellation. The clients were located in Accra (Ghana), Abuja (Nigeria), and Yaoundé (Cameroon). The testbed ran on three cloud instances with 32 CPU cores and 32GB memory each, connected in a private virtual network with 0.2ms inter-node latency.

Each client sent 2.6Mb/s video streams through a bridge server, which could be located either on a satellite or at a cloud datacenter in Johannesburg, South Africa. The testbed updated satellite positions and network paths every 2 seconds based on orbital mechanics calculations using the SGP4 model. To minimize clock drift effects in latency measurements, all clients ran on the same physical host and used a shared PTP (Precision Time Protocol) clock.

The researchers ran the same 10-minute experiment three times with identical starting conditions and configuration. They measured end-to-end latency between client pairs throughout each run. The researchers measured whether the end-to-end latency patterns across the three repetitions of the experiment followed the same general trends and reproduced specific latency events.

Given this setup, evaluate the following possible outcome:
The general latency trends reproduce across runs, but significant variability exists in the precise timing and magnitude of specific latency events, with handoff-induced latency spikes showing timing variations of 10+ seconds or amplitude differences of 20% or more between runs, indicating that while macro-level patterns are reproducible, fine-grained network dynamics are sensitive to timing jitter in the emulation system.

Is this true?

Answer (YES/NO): NO